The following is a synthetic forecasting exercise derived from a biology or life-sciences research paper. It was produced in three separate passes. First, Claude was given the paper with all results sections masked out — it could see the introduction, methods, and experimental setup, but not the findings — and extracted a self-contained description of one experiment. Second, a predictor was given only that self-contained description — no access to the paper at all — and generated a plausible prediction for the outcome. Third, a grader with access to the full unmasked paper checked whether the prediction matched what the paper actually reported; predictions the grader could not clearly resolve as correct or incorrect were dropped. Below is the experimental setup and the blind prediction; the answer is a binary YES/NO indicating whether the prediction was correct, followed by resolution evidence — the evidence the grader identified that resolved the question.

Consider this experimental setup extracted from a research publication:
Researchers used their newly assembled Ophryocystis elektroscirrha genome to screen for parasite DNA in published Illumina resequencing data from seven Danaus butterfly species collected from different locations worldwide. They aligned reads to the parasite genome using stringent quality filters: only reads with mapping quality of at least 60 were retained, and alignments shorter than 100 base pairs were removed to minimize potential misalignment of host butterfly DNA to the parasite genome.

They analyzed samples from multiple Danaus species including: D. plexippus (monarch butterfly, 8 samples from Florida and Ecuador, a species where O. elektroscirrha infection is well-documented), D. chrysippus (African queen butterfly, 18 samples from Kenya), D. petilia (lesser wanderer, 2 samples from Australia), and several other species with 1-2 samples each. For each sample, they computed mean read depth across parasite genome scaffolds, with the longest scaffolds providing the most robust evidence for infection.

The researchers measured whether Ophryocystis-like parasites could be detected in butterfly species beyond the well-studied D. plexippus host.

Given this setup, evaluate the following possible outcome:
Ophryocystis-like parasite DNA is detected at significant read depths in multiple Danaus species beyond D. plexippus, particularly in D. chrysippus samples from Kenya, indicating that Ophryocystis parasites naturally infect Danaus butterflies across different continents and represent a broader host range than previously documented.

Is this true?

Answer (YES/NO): YES